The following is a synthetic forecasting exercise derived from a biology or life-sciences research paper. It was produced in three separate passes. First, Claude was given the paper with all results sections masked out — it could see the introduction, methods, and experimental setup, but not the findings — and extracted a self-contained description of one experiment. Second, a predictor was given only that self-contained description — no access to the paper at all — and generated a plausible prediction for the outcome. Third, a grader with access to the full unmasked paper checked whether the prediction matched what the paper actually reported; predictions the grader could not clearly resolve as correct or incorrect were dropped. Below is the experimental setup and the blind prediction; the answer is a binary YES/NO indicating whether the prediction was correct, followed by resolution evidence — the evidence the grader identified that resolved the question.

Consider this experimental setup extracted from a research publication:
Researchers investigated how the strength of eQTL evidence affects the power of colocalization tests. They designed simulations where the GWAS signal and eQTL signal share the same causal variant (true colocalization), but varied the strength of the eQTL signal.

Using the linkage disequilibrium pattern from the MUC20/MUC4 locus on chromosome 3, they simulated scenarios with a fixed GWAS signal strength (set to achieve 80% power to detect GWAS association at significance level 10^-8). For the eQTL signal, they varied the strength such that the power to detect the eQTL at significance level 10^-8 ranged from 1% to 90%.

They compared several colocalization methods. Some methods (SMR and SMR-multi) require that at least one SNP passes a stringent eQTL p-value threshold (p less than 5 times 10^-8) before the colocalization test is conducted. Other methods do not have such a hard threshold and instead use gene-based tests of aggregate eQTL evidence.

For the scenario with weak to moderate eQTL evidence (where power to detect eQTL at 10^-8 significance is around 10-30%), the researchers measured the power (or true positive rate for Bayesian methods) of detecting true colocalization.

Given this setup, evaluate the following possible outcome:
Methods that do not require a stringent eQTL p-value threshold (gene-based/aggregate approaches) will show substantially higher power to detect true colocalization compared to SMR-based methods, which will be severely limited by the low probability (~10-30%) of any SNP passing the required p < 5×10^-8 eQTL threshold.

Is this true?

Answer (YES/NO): YES